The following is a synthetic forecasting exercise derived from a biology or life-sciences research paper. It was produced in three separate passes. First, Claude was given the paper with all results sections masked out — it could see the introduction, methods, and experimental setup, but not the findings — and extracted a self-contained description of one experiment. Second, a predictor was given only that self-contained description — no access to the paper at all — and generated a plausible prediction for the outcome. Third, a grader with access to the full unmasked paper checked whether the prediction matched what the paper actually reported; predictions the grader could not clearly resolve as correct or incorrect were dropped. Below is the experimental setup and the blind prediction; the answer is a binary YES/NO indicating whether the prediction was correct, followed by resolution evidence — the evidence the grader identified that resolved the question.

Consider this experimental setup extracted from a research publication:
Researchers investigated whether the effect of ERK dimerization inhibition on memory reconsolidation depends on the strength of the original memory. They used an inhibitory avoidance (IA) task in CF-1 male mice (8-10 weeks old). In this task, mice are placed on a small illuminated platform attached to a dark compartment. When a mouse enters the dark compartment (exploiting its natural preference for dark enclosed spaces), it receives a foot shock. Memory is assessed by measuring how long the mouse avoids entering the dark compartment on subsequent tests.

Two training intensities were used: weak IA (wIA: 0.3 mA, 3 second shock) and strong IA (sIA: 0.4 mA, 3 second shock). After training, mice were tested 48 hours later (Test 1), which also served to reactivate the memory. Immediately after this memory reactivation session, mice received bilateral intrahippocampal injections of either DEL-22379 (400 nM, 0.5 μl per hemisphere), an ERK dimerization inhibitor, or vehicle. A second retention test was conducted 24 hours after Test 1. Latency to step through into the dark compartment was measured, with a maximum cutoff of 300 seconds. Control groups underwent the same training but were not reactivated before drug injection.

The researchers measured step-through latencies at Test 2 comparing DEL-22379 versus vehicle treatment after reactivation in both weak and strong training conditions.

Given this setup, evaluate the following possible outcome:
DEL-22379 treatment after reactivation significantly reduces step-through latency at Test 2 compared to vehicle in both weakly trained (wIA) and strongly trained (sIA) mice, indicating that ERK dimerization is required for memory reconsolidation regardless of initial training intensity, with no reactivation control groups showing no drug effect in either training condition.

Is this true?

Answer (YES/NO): NO